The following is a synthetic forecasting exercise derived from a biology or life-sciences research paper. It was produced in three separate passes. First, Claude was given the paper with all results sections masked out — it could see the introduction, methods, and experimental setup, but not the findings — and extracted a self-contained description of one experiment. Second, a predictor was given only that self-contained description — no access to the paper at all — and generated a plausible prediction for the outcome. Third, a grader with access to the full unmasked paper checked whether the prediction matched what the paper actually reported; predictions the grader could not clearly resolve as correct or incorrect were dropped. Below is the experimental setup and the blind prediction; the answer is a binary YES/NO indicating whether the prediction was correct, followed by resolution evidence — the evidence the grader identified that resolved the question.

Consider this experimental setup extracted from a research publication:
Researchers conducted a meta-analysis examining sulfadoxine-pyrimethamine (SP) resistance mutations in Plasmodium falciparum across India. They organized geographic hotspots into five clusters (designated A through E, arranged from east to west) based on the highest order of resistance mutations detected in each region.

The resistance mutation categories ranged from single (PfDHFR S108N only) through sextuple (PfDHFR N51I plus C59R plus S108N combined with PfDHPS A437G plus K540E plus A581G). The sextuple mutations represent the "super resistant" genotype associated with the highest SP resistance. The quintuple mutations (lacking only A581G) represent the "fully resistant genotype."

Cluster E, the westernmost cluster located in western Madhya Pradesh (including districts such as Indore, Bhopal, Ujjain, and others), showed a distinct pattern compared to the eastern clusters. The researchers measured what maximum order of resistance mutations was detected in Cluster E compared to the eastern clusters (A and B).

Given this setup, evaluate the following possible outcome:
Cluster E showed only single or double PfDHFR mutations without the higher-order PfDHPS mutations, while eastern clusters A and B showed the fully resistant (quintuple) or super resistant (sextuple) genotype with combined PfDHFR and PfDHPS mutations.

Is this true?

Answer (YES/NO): YES